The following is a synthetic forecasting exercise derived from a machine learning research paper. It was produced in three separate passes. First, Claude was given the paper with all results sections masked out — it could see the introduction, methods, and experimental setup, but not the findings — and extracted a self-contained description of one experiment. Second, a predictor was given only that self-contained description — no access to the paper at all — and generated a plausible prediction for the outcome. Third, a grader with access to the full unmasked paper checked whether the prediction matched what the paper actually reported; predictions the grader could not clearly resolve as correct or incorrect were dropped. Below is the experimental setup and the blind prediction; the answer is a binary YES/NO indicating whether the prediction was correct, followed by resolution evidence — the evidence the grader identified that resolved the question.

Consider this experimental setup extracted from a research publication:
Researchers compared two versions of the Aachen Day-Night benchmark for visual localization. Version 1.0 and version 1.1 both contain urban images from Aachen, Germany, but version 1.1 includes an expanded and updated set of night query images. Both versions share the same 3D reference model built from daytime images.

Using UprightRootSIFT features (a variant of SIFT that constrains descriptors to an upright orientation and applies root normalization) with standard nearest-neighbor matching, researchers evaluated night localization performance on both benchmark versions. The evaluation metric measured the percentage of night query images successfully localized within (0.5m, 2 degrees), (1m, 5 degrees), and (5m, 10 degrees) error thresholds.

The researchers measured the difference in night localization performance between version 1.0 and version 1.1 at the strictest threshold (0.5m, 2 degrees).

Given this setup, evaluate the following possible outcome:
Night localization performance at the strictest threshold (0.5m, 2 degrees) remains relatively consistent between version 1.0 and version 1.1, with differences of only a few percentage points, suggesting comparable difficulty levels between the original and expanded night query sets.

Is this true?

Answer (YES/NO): NO